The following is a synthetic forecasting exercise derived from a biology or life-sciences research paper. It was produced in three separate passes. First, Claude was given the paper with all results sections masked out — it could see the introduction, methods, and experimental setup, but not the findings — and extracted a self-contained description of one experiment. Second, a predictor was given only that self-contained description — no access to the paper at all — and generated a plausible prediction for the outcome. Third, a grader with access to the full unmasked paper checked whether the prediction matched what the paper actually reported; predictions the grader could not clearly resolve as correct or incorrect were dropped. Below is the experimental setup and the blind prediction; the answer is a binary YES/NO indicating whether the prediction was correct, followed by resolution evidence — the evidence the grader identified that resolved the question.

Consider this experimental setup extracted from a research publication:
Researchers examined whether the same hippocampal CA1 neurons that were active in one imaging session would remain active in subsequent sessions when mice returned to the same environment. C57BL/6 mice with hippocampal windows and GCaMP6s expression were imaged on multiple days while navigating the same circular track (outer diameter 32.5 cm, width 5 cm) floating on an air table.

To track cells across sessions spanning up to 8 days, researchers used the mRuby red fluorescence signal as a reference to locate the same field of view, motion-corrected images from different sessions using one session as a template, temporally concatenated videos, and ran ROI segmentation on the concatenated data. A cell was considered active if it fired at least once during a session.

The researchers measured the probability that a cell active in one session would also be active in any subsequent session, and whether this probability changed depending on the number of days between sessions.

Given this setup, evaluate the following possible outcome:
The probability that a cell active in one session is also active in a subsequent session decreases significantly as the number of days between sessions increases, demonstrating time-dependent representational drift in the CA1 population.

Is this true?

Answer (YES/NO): NO